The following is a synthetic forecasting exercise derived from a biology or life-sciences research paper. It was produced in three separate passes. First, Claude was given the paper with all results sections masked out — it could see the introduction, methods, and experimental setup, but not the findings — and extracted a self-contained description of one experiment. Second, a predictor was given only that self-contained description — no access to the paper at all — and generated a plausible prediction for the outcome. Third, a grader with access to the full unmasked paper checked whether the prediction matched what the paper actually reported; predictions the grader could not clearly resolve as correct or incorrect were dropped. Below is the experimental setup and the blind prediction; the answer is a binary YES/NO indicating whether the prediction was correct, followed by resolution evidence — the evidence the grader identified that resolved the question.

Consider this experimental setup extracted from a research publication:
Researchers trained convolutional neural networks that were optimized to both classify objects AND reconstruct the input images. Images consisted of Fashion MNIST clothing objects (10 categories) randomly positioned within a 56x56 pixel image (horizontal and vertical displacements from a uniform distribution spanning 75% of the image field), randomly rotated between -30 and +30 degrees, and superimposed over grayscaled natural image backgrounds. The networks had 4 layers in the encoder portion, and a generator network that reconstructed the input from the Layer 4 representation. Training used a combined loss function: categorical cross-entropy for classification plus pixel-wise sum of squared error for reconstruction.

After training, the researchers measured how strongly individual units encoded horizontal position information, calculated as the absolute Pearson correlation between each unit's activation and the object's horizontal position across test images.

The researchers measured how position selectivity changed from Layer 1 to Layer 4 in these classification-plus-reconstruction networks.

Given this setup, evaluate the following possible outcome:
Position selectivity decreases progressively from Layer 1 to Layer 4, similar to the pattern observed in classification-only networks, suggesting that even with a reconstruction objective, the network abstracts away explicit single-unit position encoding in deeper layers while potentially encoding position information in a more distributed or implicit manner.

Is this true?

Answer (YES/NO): NO